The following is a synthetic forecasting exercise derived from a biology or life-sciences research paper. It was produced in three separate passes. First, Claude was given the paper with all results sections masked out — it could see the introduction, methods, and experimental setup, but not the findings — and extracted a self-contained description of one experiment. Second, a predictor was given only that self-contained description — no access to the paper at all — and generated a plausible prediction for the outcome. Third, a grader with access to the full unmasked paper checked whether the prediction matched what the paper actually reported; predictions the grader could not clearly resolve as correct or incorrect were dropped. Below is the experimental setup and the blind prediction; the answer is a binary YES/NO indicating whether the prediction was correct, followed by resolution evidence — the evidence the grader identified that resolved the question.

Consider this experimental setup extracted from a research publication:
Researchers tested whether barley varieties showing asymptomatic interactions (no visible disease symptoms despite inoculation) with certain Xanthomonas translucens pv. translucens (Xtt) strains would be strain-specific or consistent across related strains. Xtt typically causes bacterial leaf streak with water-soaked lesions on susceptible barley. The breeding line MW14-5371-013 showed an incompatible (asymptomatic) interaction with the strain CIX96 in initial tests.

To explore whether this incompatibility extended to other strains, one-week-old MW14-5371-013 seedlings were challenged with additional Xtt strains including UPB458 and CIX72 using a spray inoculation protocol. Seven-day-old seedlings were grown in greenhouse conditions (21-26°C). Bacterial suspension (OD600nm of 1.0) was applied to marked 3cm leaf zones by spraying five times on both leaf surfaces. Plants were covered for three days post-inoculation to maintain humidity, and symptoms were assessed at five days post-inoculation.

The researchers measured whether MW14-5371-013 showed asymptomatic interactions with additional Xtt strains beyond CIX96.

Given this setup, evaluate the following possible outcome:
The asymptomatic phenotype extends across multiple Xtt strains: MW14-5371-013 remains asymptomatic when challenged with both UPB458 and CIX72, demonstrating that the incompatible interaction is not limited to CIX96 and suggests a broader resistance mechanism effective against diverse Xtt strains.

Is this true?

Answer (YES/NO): NO